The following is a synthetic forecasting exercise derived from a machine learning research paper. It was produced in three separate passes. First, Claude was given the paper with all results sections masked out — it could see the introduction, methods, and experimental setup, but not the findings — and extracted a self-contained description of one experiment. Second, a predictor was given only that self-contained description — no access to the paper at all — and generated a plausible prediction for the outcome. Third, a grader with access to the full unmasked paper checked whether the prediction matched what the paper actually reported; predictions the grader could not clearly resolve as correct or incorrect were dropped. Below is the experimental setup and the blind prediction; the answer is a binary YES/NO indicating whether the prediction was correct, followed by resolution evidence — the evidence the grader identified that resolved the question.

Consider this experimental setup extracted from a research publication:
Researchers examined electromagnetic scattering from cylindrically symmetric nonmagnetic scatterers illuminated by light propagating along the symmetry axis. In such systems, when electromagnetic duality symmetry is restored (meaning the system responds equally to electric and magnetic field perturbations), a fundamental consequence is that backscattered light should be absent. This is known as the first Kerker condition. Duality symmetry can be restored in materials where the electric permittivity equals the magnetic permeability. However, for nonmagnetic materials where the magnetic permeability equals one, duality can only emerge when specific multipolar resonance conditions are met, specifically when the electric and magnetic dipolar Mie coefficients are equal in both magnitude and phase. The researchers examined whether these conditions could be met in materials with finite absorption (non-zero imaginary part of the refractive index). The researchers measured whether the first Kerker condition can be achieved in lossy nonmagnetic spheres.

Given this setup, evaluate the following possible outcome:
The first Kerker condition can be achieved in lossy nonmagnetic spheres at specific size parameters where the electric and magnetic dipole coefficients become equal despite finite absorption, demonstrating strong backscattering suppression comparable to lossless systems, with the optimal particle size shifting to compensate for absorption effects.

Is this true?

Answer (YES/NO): NO